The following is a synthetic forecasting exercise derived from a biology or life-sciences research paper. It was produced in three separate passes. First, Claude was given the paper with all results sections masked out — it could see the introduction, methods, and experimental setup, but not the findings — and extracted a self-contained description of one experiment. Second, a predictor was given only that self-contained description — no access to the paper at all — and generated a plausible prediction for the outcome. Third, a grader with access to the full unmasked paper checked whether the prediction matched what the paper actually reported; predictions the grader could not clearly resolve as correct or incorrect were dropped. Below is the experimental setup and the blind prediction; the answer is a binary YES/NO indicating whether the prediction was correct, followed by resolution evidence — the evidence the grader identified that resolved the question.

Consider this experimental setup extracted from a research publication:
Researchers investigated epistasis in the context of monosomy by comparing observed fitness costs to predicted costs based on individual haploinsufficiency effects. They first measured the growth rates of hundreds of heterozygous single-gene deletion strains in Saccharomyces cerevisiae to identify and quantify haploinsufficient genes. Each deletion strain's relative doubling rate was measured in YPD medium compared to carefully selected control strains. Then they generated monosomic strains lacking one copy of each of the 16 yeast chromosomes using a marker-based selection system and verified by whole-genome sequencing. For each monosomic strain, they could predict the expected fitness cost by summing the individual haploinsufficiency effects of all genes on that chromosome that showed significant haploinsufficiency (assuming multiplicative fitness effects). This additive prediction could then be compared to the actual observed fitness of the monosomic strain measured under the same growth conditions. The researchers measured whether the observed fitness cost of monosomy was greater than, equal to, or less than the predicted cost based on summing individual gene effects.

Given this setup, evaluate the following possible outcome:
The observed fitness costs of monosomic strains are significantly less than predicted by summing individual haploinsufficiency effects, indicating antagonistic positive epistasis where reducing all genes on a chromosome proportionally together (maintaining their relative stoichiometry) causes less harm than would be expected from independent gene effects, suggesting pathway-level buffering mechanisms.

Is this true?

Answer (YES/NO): YES